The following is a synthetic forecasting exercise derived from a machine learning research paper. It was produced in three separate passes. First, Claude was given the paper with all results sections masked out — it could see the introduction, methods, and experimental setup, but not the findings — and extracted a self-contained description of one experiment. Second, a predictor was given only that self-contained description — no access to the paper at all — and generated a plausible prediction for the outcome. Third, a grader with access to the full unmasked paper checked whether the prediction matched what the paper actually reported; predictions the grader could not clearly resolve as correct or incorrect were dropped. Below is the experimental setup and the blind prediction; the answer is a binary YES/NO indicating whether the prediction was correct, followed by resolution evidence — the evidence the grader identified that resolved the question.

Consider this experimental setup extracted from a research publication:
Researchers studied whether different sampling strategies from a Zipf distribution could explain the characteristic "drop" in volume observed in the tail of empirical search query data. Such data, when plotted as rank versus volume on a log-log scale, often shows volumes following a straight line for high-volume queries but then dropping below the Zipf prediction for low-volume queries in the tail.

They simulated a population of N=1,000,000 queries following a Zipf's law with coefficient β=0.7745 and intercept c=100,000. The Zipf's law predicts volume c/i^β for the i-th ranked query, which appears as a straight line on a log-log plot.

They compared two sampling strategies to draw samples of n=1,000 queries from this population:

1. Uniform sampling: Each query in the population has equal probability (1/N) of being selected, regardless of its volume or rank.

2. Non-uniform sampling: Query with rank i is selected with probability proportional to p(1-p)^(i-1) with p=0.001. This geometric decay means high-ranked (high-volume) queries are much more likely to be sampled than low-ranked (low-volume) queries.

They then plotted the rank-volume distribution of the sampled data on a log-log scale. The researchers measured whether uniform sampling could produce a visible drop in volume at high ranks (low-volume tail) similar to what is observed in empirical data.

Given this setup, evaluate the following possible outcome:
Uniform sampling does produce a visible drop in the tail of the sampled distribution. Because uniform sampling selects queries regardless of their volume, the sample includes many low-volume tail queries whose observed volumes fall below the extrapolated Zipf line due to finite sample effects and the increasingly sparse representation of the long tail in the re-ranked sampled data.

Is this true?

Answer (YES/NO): NO